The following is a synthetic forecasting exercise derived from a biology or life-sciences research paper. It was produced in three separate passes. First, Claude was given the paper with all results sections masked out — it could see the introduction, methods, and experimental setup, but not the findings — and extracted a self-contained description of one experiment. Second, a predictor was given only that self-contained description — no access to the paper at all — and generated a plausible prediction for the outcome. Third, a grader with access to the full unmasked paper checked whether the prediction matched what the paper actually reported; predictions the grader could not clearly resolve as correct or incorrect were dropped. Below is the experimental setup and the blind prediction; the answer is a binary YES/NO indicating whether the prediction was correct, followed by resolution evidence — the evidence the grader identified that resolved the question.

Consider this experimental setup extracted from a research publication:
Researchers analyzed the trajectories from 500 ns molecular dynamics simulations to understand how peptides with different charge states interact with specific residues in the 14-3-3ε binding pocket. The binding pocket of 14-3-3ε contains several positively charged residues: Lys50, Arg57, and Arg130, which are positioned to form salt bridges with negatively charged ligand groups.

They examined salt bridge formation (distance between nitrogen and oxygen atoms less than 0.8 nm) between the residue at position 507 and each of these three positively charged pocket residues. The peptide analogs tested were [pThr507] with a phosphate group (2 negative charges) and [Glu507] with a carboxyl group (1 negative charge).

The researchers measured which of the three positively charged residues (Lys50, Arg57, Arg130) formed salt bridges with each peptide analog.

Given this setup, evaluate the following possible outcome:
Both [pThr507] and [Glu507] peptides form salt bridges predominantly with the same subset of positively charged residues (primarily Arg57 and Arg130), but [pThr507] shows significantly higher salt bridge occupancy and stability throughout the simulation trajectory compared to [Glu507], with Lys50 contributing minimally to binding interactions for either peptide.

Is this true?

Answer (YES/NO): NO